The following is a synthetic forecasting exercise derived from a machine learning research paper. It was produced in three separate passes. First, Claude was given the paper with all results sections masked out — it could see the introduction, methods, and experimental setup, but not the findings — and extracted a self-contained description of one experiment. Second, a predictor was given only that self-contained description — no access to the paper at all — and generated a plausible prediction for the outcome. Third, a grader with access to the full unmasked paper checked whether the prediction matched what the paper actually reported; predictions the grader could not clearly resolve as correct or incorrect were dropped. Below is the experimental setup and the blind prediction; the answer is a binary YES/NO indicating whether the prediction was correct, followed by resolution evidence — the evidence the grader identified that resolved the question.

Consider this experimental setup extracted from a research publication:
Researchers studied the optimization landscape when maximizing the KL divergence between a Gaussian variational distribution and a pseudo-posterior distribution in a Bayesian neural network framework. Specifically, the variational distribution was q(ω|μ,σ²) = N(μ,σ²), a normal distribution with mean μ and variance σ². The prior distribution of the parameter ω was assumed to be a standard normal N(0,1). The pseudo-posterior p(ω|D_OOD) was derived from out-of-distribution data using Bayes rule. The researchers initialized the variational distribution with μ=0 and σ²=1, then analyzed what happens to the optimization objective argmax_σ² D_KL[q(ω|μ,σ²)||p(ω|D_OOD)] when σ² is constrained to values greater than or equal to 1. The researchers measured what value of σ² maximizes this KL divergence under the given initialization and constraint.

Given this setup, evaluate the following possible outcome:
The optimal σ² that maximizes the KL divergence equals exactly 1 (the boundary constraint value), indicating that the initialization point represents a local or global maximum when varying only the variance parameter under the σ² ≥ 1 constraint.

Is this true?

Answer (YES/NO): NO